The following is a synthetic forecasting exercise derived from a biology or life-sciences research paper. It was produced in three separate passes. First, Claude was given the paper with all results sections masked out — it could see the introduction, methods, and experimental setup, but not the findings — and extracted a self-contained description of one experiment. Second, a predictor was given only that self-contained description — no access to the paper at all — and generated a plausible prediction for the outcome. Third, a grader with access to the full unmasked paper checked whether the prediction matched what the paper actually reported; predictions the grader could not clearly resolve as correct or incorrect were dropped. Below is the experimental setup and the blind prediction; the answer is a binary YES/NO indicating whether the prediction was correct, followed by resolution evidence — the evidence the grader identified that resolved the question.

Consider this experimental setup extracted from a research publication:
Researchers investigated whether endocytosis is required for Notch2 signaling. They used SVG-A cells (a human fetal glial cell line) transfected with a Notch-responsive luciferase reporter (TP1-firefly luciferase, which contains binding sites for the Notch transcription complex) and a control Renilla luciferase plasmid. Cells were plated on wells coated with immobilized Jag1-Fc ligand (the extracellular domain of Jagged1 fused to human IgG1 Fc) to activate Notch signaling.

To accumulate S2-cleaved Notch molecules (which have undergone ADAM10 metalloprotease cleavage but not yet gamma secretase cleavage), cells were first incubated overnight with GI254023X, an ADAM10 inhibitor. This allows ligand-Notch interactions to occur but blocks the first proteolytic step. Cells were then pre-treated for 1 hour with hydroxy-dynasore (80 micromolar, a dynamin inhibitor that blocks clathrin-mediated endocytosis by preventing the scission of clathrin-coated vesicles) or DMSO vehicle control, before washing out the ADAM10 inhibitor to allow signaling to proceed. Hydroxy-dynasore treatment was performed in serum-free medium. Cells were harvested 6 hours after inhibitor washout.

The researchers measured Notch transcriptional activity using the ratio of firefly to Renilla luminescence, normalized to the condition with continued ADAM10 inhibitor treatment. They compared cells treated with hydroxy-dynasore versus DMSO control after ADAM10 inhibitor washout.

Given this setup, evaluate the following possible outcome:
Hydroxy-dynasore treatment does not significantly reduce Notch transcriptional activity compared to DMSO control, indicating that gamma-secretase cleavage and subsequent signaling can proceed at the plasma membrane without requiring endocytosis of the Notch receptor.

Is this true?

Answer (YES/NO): NO